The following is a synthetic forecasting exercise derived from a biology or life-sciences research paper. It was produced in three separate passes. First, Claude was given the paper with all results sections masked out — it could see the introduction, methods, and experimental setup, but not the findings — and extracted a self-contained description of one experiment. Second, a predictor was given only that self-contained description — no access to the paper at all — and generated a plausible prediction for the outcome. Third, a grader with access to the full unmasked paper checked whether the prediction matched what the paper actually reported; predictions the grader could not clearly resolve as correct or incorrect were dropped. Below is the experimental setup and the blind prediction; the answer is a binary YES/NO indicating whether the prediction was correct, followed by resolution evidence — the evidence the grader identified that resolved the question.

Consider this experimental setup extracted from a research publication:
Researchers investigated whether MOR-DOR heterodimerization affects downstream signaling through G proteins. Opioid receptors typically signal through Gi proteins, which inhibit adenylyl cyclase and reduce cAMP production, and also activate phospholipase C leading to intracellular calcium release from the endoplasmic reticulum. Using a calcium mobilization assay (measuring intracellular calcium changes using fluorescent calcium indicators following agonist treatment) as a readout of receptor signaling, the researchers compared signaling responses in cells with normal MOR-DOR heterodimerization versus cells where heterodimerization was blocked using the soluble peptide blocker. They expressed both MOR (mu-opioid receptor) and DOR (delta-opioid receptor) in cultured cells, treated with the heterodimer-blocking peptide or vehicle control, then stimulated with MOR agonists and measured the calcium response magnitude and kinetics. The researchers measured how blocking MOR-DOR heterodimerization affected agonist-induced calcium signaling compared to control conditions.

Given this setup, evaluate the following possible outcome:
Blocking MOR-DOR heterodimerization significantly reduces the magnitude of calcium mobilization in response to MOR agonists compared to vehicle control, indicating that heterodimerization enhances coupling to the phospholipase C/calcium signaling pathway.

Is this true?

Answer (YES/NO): YES